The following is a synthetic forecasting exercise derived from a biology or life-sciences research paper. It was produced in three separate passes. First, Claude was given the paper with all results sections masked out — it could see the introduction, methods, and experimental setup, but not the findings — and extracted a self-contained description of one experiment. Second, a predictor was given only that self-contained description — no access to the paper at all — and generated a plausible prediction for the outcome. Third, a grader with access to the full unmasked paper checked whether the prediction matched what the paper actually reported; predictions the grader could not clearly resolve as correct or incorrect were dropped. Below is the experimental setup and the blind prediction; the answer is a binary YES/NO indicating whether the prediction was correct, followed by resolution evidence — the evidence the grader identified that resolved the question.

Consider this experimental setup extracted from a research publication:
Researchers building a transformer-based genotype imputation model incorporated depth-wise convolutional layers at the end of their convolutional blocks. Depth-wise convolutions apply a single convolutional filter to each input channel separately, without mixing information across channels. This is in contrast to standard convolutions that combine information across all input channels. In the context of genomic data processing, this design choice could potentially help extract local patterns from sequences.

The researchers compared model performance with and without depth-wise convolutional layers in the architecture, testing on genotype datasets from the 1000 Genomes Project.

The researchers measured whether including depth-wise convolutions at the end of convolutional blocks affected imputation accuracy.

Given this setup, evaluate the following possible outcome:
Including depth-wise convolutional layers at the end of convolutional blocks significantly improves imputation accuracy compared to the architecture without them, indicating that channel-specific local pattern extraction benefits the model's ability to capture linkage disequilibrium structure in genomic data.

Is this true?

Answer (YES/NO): NO